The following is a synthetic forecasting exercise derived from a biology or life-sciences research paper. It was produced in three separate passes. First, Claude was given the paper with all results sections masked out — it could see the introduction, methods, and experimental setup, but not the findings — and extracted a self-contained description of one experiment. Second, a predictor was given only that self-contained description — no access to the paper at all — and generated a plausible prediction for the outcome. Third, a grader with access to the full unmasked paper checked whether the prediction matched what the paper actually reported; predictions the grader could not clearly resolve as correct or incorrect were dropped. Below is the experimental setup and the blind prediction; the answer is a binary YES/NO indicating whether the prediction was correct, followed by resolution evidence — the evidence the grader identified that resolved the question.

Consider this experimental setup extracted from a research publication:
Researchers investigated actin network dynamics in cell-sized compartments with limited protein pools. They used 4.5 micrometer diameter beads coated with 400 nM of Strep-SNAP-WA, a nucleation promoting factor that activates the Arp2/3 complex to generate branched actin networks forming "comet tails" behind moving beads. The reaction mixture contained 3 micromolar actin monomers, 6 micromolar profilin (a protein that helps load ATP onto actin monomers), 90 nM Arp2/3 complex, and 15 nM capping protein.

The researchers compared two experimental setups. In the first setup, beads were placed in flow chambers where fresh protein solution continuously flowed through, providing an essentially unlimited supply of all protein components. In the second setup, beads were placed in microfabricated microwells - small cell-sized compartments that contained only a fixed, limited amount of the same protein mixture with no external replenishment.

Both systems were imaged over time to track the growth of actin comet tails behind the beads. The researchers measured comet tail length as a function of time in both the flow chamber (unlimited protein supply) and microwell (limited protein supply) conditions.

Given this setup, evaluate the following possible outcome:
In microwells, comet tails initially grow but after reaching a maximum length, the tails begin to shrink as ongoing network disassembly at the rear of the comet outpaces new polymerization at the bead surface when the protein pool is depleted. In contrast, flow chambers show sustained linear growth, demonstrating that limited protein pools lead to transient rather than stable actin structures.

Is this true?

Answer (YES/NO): NO